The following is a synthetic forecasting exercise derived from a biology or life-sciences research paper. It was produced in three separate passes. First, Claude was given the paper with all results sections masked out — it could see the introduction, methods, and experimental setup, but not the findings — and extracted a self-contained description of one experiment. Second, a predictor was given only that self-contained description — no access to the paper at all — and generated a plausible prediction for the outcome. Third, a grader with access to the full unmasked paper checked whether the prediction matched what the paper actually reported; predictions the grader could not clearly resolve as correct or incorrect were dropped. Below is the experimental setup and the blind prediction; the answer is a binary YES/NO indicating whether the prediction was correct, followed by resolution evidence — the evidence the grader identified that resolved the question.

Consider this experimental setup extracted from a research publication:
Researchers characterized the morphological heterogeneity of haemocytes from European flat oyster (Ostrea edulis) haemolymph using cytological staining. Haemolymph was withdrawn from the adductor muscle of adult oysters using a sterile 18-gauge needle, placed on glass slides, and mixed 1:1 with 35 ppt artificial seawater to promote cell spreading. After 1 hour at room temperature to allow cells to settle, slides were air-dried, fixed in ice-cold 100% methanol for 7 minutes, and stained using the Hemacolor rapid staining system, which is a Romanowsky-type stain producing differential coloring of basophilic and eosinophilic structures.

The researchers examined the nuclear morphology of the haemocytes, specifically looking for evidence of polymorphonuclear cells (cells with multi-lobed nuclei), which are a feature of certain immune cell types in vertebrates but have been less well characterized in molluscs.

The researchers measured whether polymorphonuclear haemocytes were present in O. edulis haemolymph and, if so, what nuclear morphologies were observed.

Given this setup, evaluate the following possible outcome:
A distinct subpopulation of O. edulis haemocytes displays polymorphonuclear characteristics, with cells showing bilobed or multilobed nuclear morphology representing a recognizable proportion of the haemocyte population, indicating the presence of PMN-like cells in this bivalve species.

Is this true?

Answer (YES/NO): NO